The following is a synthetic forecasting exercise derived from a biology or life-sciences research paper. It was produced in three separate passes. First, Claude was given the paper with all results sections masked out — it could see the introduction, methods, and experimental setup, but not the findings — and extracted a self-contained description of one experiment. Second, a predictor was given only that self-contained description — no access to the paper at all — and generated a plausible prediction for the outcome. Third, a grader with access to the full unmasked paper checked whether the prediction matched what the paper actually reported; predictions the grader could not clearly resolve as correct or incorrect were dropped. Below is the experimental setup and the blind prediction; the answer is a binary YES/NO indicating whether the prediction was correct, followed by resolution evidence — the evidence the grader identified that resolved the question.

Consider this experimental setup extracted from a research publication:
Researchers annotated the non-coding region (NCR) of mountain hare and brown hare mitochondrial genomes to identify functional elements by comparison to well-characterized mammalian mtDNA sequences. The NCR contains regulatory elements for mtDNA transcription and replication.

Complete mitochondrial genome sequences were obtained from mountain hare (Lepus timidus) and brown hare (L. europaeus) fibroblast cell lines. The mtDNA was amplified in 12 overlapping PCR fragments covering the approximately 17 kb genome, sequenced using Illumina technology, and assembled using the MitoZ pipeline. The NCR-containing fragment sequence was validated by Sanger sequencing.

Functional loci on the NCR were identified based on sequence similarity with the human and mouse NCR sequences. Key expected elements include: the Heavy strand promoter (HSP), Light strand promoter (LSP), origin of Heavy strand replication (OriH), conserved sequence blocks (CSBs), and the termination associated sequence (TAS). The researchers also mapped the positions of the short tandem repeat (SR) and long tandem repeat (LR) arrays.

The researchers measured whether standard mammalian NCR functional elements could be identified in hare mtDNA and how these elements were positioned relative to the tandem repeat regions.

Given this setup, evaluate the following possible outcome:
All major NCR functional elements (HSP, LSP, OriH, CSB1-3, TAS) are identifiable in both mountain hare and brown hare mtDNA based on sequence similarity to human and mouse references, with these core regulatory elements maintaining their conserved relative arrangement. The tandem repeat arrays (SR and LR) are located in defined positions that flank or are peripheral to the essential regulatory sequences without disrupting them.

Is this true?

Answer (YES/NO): NO